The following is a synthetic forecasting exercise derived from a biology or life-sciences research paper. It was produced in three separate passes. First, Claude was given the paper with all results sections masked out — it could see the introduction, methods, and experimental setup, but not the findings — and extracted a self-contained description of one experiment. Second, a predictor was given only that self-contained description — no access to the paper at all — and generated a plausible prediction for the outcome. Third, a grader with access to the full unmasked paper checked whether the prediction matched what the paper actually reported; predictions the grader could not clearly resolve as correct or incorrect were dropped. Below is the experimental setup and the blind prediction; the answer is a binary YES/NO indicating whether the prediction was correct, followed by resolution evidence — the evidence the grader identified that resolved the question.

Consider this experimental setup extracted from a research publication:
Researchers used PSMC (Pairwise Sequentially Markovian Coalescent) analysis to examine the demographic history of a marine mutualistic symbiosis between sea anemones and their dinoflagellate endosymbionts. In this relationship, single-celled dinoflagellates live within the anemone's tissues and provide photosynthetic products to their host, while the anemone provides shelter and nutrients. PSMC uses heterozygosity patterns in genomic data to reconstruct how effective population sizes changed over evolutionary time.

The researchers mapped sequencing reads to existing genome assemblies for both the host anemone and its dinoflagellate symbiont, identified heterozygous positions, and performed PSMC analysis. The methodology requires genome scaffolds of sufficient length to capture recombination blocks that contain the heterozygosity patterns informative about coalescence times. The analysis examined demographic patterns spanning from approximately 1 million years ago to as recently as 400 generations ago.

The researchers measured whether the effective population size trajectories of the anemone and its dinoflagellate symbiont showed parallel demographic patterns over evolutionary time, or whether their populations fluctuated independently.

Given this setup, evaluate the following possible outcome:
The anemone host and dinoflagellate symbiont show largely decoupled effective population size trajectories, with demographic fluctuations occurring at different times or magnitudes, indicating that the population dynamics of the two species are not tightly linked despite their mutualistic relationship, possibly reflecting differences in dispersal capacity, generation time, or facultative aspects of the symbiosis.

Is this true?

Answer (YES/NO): NO